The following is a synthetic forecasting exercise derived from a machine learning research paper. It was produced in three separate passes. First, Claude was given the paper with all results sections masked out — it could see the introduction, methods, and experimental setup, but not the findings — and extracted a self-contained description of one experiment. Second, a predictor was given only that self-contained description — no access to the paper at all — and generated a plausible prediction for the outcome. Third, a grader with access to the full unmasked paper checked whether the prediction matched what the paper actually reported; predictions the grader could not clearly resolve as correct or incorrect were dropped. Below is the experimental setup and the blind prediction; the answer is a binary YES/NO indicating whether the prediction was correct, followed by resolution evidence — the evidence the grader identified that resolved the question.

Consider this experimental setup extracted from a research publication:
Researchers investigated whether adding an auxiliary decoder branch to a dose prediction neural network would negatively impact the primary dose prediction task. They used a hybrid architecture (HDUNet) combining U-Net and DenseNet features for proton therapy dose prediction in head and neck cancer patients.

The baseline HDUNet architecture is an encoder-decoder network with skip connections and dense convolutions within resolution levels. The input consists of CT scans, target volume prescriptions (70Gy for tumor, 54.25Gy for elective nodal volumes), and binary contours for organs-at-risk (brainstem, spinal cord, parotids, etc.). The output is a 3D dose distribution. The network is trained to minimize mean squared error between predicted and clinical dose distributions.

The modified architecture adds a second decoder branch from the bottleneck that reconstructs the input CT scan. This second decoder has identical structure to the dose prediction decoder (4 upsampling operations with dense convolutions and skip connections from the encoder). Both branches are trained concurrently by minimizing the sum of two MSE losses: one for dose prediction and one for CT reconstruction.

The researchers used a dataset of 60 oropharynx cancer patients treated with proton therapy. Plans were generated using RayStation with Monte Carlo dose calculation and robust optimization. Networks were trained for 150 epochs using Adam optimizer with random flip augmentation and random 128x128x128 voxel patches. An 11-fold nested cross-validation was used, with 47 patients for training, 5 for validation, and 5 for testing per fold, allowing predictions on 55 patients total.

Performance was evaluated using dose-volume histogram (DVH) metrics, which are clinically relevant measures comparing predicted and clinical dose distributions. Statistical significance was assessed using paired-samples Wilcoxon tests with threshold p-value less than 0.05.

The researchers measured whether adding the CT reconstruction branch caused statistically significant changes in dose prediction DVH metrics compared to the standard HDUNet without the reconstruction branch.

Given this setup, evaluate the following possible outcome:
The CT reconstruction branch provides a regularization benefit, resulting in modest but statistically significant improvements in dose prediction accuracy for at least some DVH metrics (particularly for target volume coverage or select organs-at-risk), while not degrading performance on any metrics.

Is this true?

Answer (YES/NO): NO